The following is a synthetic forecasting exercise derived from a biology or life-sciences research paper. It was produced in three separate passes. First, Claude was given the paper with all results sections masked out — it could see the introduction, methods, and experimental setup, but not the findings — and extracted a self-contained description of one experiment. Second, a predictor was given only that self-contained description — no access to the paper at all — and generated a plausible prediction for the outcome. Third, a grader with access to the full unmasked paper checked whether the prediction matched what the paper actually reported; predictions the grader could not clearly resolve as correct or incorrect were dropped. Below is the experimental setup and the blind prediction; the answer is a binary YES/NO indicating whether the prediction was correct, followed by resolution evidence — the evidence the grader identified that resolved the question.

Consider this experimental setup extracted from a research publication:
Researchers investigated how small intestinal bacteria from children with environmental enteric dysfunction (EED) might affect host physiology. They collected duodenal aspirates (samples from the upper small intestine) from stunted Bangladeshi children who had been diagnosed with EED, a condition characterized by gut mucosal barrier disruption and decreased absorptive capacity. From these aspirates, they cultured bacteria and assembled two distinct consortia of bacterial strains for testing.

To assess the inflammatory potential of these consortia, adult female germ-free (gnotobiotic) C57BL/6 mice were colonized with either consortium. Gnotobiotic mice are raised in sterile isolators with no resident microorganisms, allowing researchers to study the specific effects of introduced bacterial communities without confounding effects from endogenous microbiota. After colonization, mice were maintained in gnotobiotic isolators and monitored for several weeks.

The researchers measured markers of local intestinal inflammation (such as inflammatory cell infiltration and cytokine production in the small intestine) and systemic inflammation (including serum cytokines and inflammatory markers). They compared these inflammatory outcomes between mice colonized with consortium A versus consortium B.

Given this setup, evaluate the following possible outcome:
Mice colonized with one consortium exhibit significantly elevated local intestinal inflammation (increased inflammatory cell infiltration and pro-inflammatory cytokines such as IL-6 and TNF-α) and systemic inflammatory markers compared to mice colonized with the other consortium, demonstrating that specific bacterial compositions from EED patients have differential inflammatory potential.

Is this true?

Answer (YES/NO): YES